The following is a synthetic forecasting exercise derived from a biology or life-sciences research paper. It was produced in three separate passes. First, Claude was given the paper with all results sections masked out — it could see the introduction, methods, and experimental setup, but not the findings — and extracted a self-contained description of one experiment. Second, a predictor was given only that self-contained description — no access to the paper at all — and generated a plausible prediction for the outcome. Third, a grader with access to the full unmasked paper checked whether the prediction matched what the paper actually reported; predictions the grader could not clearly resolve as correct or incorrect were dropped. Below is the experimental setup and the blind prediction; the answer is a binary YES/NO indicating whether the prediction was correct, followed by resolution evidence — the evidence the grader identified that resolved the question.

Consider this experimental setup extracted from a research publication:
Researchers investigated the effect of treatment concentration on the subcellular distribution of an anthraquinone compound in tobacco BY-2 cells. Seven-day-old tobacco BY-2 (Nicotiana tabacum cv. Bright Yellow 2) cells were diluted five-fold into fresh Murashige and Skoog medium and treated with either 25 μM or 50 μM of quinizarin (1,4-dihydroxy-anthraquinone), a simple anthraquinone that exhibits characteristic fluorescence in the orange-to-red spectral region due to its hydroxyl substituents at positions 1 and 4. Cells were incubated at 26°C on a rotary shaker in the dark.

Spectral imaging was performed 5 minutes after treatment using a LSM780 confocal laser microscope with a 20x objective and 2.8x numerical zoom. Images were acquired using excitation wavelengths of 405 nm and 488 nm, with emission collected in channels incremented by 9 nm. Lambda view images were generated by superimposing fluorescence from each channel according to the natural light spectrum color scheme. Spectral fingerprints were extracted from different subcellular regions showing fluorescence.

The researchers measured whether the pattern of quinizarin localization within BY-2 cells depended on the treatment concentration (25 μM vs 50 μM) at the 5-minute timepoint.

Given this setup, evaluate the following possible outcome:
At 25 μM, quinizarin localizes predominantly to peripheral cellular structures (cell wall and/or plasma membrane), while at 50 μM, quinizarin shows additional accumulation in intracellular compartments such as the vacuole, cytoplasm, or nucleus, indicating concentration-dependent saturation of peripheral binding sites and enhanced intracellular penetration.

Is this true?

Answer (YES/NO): NO